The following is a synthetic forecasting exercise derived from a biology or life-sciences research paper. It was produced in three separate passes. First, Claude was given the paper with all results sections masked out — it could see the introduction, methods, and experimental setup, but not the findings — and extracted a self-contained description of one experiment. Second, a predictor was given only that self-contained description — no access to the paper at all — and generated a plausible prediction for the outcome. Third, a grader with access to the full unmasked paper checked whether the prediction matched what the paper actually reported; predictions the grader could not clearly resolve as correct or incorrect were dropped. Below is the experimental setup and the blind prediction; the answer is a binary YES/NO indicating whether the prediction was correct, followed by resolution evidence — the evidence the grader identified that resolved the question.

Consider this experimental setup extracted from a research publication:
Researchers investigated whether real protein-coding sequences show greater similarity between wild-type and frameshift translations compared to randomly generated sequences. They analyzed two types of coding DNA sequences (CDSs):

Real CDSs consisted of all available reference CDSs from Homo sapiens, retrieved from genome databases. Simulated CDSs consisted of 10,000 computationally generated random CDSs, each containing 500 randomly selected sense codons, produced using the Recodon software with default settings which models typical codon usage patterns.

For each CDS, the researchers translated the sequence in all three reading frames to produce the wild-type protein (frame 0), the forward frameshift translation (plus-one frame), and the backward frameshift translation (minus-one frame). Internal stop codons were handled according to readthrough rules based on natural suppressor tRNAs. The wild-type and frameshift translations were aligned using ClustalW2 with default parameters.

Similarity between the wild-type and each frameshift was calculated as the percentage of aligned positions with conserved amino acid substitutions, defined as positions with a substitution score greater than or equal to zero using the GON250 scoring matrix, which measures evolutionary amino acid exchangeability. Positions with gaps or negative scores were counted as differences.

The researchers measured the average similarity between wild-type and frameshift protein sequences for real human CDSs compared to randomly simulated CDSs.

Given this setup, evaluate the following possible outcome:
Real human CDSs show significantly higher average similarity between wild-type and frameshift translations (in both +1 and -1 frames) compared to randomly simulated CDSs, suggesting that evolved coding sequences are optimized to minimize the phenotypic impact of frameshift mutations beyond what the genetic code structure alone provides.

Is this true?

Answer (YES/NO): NO